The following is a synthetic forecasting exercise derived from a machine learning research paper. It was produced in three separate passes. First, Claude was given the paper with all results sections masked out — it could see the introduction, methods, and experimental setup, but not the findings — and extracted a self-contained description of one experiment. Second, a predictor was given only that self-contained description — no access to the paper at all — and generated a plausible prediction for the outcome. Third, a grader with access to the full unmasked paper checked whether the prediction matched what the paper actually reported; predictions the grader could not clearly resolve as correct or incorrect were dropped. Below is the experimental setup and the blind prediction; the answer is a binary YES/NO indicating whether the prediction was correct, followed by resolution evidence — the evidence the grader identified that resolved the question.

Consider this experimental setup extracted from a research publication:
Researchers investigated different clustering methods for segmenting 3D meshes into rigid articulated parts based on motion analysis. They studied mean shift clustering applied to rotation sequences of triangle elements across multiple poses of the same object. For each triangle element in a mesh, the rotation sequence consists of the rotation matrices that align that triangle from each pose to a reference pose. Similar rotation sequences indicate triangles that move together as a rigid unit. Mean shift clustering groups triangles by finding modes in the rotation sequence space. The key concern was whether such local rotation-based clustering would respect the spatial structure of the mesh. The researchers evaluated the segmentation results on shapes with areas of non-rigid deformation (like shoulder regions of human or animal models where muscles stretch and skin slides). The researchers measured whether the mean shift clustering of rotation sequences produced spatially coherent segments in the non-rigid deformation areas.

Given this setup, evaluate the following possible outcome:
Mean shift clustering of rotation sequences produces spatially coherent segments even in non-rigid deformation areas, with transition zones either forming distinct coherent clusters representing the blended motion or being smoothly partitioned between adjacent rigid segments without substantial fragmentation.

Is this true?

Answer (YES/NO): NO